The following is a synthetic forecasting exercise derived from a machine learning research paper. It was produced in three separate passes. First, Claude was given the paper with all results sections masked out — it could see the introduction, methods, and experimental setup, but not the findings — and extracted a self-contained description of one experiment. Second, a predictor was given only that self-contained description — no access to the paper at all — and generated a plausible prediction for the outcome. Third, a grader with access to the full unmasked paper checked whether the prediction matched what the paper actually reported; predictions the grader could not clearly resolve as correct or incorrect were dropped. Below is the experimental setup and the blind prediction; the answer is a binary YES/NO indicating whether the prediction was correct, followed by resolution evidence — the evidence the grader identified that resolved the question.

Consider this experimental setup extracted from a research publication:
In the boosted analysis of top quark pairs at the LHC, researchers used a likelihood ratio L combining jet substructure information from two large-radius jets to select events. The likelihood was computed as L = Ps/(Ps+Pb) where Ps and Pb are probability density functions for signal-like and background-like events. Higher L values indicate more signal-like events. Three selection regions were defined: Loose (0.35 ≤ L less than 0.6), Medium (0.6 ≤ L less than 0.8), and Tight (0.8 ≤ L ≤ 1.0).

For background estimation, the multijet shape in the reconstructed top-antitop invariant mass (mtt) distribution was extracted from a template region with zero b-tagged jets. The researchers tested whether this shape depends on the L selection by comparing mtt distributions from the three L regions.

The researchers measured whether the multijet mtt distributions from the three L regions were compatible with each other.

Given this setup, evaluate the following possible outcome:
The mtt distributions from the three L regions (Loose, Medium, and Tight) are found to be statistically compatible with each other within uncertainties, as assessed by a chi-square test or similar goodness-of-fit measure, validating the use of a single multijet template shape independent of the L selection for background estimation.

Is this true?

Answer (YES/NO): YES